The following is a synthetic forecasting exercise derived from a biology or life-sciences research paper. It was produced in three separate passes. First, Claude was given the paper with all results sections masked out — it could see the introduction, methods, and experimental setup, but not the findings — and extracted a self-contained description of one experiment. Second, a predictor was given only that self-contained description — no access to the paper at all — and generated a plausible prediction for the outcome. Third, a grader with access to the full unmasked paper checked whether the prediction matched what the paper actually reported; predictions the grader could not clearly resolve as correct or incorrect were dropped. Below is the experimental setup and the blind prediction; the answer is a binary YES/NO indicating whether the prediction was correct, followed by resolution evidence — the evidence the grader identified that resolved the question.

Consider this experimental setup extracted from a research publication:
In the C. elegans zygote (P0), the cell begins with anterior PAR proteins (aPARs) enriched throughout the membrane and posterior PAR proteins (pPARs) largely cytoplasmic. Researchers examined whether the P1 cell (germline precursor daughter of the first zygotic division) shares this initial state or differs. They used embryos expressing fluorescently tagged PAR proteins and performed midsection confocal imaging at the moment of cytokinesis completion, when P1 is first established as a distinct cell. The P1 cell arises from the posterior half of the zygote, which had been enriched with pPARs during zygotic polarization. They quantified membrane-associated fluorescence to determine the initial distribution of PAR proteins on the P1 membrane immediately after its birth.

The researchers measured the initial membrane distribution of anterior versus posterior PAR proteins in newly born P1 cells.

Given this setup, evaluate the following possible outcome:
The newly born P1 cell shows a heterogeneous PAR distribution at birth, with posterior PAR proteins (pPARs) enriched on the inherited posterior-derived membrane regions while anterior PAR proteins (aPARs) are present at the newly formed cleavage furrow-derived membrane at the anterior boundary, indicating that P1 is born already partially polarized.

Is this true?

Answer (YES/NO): NO